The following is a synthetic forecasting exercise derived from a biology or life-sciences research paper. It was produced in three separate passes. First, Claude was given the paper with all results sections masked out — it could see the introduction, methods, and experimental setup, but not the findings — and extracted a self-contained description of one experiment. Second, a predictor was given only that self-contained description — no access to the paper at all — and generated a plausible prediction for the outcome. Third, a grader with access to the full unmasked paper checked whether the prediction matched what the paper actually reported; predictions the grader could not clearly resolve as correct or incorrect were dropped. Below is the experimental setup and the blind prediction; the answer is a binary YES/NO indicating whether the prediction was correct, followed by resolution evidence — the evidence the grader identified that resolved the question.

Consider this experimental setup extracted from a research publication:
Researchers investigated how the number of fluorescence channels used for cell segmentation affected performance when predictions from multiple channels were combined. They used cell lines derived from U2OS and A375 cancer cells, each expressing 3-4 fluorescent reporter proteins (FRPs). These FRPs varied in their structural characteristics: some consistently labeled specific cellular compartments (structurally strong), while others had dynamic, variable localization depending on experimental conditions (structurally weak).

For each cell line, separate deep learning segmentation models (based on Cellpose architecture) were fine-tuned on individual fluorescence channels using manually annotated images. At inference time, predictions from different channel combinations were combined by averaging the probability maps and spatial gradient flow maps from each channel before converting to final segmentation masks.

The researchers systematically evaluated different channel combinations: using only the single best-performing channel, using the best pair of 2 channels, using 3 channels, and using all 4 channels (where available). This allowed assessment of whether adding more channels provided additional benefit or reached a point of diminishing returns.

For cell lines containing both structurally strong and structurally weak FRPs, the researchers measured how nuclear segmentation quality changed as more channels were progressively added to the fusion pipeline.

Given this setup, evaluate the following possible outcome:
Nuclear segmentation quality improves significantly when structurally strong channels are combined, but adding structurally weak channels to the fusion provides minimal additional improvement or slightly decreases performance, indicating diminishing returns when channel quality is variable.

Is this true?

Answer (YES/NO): NO